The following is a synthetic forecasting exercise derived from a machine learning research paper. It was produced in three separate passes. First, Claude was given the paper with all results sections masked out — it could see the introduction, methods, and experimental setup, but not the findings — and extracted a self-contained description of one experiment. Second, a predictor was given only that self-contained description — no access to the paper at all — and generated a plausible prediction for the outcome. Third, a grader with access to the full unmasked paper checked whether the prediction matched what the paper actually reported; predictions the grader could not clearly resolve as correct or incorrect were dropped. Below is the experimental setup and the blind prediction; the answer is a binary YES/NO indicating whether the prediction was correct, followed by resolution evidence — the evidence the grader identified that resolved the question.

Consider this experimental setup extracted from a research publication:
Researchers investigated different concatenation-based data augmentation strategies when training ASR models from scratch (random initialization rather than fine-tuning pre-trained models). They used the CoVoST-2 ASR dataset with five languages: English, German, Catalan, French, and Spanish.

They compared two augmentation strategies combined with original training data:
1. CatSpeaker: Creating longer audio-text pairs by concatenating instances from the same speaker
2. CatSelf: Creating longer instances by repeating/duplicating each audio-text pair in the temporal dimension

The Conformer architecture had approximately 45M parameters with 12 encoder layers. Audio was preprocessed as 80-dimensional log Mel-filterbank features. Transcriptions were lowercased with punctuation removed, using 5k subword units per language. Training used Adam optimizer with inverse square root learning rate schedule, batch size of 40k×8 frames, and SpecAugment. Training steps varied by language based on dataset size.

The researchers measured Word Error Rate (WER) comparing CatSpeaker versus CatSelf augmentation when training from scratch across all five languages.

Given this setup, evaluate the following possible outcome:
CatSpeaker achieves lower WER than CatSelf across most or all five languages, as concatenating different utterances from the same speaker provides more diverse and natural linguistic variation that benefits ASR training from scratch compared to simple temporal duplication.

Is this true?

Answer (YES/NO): YES